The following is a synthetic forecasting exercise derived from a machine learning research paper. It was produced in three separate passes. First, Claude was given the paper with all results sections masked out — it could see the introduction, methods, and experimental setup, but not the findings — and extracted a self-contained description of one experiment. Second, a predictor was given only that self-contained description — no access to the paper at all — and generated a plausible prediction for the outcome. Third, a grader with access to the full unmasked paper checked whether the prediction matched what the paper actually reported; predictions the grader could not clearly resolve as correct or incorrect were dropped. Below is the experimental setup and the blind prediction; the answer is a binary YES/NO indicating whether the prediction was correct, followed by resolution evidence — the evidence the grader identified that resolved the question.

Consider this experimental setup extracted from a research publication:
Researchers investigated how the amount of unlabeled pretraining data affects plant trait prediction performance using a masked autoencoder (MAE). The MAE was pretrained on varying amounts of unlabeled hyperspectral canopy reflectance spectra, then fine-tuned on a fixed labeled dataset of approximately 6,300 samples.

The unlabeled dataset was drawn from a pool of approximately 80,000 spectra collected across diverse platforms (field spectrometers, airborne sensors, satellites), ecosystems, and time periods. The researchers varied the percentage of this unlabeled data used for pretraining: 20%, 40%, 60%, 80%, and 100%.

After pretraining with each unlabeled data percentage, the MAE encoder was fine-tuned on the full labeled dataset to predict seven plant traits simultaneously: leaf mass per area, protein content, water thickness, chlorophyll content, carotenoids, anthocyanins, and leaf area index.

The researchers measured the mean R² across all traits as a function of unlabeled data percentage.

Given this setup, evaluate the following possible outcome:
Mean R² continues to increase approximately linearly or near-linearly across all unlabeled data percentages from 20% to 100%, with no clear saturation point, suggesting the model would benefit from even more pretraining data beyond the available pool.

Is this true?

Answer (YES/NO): NO